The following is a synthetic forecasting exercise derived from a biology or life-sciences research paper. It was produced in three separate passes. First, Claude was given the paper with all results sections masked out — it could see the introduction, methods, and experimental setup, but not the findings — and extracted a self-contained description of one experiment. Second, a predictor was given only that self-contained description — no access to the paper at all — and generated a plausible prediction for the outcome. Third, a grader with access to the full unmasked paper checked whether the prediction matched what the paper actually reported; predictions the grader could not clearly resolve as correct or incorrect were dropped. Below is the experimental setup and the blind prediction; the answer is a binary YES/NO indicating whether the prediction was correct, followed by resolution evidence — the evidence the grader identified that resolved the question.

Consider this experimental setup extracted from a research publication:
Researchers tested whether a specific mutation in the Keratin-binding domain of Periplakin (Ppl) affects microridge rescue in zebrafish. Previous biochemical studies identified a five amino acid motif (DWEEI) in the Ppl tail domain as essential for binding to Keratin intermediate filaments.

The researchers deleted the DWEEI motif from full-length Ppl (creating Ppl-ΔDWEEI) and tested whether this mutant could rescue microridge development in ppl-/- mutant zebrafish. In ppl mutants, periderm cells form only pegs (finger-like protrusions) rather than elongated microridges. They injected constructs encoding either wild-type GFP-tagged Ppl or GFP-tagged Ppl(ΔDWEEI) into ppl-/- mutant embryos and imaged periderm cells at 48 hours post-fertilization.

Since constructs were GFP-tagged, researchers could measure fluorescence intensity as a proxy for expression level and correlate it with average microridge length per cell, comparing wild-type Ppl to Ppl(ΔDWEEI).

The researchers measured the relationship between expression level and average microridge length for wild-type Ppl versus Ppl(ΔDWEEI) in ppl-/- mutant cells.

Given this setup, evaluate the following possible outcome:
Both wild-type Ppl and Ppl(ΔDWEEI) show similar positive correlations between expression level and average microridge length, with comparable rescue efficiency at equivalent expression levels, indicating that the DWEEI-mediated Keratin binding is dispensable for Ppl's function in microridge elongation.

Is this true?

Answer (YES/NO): NO